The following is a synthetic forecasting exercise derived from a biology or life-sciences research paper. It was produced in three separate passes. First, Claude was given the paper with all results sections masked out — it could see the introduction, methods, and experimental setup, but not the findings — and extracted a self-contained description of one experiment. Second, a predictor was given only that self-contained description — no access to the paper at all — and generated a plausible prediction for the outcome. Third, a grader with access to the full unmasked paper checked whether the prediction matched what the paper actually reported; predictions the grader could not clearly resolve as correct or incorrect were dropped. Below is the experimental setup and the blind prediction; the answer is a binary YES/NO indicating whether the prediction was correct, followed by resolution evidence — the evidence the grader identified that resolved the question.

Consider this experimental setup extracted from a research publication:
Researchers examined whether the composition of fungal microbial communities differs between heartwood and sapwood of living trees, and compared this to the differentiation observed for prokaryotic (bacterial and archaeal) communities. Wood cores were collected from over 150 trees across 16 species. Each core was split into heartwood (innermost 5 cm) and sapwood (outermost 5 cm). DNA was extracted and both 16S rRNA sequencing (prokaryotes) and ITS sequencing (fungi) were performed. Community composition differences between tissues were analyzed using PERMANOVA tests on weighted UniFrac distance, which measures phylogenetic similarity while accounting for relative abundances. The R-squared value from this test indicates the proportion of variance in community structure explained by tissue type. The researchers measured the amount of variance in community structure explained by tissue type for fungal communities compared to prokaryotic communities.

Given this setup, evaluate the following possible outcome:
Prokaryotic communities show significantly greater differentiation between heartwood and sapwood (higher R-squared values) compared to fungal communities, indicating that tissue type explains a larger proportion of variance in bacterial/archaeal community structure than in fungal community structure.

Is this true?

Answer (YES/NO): YES